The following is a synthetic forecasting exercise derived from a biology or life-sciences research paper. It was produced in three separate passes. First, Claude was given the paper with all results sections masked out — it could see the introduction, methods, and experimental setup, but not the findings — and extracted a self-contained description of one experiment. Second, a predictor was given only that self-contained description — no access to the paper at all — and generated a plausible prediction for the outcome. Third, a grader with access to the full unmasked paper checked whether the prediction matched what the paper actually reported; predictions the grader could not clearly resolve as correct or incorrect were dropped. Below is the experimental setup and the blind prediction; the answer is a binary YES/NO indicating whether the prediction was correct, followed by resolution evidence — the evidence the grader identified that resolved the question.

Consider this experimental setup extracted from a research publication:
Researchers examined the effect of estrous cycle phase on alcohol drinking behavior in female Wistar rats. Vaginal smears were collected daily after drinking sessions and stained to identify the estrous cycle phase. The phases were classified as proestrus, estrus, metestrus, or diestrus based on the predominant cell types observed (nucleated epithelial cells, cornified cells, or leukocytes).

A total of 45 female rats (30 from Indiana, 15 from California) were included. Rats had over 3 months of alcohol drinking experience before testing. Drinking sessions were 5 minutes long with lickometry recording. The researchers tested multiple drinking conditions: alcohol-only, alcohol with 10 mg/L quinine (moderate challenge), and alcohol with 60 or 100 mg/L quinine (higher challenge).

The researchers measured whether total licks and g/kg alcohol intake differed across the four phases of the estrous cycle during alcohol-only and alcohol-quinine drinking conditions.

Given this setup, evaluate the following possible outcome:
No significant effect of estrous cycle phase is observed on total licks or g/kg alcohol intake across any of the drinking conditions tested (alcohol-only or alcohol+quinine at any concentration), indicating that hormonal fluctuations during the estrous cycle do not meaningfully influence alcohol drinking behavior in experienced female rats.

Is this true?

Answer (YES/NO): YES